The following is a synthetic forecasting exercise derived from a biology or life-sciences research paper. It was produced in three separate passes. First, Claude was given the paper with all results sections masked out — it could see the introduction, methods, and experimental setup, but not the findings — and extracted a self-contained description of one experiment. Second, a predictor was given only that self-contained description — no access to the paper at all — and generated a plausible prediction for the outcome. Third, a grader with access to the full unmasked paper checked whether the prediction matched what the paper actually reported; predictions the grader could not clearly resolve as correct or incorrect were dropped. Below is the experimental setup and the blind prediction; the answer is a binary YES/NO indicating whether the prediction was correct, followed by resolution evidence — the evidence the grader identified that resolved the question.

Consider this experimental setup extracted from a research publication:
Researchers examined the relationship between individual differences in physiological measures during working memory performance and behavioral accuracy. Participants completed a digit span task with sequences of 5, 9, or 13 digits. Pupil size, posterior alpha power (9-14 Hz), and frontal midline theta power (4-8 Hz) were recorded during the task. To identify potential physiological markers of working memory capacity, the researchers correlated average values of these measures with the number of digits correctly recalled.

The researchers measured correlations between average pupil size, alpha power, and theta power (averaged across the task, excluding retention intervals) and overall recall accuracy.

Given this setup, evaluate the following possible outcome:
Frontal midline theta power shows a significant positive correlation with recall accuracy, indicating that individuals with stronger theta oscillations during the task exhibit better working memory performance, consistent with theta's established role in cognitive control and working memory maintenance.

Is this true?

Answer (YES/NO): NO